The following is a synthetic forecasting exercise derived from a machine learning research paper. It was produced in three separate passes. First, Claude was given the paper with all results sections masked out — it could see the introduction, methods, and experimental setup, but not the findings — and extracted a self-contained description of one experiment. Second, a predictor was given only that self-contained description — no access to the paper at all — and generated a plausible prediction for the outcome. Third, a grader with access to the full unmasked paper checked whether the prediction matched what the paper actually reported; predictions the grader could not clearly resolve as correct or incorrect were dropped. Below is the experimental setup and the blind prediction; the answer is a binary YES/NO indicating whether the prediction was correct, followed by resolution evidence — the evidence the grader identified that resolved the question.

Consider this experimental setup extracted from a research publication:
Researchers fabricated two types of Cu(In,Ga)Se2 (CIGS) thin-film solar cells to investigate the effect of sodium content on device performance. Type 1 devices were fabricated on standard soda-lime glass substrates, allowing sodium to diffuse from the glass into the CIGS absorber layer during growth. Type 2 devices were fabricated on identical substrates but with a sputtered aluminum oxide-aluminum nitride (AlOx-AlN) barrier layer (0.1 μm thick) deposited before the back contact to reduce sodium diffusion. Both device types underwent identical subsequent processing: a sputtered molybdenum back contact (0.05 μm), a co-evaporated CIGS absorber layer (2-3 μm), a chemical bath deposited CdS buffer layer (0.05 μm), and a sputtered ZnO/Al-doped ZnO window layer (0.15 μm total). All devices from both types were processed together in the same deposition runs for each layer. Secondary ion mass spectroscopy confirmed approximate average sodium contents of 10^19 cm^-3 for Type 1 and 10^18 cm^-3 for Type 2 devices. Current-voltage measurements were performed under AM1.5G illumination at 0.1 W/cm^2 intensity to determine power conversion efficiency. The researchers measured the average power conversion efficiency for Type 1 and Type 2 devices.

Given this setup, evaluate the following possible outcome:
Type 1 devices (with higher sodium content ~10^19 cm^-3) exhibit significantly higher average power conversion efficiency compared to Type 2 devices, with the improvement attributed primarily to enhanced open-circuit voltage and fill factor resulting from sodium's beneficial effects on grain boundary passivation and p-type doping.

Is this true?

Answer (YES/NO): NO